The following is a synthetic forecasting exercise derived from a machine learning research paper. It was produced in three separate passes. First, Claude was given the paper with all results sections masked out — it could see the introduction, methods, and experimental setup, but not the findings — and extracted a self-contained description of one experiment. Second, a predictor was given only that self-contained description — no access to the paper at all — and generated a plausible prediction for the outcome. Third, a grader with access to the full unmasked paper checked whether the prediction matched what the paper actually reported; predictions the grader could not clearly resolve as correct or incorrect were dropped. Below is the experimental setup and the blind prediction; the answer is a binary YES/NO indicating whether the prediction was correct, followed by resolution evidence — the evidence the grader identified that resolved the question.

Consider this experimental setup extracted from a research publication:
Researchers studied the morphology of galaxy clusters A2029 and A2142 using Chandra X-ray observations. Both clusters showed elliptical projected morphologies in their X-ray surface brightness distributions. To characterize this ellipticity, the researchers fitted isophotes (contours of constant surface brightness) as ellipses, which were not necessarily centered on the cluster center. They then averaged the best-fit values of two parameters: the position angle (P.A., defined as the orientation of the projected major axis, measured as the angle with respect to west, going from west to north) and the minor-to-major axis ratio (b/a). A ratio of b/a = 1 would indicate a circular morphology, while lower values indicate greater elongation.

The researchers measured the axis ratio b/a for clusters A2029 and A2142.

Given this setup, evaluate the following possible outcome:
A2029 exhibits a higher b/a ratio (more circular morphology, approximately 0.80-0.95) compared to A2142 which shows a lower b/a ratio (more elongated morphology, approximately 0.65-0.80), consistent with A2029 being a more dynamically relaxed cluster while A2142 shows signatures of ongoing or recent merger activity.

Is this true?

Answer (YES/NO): NO